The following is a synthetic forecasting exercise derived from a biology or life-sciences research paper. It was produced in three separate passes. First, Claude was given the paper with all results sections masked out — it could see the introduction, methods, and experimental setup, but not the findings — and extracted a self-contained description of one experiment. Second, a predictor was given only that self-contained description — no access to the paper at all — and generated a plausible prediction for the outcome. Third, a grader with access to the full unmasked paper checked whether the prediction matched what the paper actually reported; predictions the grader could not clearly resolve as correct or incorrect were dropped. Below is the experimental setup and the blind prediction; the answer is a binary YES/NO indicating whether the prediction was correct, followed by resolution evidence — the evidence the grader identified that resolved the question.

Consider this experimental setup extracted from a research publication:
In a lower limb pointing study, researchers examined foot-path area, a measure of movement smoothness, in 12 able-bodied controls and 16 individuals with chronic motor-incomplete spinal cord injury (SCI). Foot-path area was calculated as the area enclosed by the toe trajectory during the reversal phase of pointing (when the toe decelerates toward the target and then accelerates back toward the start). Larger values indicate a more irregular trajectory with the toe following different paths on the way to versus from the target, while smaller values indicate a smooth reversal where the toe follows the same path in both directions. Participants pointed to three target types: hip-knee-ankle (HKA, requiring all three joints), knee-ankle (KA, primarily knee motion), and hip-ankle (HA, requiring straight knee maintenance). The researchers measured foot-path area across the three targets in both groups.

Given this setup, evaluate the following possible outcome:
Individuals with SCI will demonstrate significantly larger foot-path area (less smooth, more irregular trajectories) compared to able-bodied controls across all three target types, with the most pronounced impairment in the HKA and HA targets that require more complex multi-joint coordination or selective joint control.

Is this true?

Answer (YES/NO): NO